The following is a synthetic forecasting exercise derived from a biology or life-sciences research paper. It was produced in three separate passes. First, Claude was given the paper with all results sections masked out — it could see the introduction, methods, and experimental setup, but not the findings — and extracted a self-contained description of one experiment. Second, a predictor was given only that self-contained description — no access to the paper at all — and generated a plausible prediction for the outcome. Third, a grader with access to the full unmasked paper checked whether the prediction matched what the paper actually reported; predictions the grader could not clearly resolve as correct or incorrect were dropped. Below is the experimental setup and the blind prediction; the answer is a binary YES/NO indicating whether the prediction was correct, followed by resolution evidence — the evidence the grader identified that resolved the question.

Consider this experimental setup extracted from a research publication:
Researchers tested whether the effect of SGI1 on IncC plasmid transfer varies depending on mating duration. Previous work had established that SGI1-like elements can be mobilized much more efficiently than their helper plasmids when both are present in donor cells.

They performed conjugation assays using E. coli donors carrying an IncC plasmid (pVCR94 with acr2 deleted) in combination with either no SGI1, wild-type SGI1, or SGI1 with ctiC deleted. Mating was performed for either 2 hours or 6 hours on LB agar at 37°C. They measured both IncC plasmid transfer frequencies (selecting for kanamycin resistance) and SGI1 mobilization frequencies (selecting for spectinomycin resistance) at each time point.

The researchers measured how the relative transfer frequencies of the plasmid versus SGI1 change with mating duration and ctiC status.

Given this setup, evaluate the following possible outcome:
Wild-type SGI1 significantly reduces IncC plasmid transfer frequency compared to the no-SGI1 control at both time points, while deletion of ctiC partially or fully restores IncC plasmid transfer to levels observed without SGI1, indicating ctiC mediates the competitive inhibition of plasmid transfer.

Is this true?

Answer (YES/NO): NO